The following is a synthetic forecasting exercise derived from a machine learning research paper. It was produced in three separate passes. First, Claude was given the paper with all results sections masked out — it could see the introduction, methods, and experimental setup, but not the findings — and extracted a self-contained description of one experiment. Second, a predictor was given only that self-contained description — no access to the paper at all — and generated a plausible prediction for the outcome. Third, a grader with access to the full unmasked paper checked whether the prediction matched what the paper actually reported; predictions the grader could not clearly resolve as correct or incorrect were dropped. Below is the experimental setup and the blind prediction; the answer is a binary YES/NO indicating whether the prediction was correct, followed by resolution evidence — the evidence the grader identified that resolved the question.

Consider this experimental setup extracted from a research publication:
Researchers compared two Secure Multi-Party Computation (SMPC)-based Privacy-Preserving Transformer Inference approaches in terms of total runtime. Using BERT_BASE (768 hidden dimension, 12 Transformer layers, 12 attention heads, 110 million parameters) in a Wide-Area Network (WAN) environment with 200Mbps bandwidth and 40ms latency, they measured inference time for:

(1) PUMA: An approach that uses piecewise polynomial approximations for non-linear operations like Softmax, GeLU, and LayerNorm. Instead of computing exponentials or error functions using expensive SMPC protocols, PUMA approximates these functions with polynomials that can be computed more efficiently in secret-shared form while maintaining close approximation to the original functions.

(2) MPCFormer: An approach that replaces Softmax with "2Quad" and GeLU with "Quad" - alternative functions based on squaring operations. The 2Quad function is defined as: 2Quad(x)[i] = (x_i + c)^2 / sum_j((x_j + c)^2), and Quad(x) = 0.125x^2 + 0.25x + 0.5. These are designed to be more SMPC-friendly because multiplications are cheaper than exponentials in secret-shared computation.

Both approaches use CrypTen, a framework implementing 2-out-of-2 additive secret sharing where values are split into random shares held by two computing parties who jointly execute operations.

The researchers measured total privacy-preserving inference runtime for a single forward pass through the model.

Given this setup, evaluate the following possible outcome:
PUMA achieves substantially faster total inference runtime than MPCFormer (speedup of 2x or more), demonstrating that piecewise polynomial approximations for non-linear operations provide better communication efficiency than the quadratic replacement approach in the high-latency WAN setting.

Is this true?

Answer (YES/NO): NO